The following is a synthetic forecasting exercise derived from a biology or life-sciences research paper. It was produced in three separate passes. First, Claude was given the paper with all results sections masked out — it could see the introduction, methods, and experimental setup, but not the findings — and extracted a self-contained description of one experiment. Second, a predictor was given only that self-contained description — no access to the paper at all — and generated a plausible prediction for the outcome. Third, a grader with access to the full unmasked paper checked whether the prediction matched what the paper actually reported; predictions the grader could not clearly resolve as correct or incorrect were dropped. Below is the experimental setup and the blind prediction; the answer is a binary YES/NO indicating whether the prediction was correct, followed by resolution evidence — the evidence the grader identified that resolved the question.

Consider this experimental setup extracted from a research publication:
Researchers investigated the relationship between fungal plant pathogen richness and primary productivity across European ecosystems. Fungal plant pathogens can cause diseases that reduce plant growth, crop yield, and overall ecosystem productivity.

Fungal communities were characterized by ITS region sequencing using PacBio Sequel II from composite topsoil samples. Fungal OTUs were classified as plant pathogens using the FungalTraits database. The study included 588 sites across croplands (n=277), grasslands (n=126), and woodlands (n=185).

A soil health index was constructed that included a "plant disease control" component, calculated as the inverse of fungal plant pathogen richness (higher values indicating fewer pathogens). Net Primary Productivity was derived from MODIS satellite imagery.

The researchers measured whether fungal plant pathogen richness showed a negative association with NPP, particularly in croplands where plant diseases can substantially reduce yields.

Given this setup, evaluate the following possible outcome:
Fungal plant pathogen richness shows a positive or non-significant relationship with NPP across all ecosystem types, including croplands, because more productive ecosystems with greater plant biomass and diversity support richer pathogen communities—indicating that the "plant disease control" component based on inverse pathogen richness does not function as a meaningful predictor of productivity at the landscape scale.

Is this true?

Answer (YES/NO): NO